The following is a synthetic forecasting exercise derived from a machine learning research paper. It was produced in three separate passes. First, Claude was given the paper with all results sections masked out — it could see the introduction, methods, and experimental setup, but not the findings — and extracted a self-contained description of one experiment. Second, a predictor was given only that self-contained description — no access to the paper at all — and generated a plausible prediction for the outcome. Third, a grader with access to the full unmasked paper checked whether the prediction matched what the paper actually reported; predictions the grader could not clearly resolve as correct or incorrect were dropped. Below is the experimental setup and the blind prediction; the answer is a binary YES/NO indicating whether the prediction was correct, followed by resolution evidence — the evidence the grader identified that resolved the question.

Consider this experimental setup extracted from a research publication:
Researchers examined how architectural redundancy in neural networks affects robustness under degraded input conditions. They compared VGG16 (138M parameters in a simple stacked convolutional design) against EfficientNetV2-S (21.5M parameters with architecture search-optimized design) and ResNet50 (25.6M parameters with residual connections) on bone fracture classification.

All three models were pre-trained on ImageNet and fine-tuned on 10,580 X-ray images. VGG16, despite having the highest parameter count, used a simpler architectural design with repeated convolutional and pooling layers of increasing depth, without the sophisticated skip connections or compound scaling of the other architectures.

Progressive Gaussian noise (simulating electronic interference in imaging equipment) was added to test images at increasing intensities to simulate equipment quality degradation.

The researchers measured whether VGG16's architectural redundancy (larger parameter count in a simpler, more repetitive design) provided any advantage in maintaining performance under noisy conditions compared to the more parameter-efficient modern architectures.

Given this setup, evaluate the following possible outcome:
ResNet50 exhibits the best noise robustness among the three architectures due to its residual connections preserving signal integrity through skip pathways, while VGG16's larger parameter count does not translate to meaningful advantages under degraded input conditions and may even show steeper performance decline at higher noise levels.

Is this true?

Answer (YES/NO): NO